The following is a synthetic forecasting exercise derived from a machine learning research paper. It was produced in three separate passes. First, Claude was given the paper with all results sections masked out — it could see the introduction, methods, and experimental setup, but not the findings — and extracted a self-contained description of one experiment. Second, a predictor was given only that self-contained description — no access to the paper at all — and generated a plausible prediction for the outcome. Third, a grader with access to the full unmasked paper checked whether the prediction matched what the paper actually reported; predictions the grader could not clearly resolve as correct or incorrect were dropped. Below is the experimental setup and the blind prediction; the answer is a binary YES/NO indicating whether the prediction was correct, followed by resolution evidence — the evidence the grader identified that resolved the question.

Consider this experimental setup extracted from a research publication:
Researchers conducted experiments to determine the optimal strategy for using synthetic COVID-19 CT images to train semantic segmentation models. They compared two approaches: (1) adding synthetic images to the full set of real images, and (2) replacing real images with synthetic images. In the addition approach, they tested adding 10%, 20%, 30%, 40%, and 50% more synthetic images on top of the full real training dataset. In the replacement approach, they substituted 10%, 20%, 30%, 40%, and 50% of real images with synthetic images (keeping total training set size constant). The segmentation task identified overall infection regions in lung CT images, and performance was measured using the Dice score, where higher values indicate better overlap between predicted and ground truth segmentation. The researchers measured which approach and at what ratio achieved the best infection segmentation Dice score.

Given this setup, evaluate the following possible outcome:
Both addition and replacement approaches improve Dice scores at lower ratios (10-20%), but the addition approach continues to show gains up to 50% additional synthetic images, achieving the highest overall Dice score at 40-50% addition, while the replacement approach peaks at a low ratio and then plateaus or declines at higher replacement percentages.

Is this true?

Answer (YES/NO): NO